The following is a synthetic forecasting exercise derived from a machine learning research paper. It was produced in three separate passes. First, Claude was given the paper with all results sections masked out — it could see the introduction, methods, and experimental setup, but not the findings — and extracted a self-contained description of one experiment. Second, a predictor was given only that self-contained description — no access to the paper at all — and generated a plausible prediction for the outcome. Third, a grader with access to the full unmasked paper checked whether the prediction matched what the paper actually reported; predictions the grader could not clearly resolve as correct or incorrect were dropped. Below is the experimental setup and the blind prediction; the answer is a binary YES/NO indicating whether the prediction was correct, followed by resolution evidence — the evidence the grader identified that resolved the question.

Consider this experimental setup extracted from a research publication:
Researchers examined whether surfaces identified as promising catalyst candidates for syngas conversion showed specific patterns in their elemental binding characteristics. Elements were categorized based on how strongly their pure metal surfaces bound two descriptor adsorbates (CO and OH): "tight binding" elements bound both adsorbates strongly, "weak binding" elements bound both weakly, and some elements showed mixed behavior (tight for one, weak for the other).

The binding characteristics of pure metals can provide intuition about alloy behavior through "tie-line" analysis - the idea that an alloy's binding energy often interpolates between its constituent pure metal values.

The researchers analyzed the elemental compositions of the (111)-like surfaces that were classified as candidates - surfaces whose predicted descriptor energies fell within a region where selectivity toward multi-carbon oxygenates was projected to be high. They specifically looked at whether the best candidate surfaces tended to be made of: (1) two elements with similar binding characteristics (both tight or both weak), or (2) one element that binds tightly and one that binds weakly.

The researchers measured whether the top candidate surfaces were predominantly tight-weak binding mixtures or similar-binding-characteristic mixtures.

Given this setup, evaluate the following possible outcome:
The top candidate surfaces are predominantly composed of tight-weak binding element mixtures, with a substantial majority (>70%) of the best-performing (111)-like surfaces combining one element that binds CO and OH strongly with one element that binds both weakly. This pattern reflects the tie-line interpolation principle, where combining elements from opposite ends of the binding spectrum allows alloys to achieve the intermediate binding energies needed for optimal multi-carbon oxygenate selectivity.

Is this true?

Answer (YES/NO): YES